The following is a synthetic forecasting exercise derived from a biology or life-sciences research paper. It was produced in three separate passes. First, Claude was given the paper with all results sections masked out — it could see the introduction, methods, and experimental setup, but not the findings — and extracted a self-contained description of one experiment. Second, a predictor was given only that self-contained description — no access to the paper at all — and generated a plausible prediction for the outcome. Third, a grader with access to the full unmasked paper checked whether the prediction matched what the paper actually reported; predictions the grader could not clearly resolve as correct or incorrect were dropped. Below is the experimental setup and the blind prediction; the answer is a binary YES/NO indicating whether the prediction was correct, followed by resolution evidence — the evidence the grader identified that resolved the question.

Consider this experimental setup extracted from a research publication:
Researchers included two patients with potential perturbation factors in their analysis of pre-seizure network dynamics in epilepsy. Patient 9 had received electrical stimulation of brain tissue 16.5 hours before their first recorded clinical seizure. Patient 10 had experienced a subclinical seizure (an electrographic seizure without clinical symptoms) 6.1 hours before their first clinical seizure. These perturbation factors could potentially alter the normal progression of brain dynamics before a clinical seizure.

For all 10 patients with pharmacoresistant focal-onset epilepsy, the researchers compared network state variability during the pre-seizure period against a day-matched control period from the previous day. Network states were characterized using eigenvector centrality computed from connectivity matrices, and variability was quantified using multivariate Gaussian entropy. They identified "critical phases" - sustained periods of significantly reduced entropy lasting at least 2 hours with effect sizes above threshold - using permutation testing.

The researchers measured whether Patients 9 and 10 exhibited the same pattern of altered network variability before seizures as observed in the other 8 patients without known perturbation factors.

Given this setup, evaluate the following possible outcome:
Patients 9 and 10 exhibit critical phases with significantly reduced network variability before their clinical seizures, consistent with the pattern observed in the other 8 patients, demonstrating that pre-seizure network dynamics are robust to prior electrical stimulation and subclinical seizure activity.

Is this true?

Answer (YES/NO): NO